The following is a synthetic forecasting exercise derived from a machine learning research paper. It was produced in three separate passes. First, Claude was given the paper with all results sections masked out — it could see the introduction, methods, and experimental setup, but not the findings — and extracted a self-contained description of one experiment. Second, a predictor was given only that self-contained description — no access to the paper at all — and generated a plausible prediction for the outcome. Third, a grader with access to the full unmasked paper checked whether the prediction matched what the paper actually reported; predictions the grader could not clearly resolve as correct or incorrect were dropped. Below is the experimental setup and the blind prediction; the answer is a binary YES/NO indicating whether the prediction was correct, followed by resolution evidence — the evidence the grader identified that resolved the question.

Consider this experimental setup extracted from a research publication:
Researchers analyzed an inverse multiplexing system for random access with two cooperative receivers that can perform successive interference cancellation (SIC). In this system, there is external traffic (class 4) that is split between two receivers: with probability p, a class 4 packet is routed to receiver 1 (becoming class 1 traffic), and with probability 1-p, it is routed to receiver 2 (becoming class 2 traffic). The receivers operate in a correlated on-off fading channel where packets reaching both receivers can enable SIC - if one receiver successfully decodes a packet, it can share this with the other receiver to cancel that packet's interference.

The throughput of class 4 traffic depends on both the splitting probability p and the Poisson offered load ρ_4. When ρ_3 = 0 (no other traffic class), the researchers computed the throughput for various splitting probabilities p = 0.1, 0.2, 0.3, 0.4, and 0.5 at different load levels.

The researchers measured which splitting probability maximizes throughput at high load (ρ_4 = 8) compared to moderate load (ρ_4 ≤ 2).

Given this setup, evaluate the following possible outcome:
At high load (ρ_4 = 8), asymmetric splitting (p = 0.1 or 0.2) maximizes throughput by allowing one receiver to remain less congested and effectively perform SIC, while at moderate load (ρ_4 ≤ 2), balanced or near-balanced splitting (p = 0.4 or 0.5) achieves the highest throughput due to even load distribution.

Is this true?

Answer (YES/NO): NO